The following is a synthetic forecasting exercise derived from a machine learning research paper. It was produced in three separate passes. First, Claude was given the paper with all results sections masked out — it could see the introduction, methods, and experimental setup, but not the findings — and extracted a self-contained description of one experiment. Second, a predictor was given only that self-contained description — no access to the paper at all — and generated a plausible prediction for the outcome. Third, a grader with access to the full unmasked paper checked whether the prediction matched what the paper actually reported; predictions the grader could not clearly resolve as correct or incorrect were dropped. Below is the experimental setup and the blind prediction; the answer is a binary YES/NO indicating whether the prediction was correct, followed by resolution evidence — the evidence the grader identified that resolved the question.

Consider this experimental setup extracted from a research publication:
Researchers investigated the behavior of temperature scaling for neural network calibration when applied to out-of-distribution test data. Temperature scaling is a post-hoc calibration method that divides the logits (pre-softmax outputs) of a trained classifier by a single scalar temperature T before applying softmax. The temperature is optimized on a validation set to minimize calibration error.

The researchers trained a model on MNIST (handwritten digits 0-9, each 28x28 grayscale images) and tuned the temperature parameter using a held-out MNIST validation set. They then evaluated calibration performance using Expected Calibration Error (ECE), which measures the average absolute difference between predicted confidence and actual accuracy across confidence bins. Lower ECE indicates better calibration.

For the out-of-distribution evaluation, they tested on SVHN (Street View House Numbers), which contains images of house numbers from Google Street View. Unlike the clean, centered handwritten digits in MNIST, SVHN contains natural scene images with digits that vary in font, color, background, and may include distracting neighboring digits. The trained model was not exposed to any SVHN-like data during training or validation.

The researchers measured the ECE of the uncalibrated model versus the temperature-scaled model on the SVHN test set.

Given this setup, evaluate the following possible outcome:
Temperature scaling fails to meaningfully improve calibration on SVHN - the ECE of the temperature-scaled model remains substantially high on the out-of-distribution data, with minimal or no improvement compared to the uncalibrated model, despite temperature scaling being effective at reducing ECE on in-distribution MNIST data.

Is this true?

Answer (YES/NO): NO